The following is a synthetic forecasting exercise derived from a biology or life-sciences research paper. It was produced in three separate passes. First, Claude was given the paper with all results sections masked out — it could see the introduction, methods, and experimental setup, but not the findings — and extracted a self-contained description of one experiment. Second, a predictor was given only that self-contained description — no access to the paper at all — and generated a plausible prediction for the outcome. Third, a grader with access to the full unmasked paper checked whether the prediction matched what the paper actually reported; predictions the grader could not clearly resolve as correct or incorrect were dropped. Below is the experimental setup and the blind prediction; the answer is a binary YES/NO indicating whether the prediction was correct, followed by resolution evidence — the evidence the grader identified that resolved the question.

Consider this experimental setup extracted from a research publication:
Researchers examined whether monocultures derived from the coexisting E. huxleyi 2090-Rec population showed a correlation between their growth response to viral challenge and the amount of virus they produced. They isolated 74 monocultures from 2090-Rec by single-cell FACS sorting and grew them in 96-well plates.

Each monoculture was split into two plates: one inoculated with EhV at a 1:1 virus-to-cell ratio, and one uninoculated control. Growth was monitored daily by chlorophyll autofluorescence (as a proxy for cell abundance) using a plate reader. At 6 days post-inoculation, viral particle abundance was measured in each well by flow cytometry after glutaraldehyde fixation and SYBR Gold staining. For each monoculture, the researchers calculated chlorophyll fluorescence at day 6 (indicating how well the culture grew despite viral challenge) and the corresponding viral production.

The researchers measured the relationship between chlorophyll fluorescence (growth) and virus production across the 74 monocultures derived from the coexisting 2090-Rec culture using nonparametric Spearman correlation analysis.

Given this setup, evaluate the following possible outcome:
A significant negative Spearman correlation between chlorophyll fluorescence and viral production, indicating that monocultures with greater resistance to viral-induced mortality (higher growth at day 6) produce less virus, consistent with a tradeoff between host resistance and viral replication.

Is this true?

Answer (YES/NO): YES